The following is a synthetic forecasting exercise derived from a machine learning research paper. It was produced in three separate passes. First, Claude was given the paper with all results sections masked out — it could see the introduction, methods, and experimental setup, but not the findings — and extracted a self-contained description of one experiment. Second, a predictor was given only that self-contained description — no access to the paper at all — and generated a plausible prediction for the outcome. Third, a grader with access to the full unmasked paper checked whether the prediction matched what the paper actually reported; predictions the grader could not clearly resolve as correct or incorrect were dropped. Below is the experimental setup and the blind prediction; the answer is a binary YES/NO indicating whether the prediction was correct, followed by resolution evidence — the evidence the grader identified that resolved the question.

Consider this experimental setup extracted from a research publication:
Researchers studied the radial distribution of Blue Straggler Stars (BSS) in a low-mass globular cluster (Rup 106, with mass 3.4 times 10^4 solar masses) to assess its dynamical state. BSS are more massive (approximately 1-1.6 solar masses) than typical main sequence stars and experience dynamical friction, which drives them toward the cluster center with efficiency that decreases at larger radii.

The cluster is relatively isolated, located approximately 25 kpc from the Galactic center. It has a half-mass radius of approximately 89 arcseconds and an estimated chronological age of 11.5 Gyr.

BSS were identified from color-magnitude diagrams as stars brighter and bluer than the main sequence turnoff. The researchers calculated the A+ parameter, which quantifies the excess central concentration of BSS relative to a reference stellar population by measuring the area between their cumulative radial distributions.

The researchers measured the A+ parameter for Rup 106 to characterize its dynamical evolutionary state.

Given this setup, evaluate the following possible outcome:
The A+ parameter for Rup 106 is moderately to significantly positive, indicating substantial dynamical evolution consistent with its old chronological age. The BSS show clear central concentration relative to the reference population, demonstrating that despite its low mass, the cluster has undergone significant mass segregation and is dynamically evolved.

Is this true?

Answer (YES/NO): NO